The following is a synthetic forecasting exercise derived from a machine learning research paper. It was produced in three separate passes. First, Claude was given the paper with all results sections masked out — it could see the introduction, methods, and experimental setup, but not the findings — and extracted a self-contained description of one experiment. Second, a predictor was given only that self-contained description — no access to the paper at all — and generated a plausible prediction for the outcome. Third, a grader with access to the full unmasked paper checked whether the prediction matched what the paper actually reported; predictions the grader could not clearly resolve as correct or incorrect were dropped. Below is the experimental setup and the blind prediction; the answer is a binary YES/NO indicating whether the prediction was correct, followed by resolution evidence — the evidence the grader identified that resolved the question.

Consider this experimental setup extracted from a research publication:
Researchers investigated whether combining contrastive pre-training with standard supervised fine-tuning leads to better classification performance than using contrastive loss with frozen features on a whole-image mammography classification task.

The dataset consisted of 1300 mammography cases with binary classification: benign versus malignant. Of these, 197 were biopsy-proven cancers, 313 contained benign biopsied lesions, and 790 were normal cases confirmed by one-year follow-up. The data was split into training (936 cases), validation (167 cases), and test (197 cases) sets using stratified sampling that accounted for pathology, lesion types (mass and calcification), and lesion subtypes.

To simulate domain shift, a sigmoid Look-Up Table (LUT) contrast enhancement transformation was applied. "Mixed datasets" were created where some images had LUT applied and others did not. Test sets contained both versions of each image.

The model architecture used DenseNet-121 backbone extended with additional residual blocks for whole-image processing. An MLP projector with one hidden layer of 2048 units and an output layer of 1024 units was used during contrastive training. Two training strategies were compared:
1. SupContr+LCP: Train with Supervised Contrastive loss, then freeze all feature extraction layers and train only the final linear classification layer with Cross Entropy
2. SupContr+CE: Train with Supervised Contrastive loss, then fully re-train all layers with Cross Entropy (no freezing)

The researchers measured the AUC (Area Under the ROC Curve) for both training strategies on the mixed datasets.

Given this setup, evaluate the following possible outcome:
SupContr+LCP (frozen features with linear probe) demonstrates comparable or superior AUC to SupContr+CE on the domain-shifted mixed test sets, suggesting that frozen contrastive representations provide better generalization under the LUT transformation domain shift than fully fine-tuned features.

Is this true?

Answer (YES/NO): NO